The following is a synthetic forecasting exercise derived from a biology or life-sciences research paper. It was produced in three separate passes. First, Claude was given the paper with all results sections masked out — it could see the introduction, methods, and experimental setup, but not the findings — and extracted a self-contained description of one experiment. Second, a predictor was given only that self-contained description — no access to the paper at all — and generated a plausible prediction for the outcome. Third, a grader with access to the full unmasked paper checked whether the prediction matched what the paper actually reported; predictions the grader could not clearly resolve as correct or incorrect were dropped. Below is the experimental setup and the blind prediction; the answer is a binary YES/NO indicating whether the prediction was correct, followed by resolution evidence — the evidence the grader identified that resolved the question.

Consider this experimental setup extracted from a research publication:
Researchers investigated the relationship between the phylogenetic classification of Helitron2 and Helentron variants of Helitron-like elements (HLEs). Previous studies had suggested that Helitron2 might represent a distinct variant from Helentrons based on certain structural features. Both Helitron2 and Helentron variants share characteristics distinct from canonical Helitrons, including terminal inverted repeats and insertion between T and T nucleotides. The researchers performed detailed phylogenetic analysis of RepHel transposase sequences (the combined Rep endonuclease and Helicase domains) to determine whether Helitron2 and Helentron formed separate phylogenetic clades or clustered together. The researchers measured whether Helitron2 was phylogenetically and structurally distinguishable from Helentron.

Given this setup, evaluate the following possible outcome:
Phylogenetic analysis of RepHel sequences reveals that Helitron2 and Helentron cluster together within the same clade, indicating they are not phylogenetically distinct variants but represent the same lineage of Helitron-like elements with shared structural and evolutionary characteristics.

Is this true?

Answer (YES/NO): YES